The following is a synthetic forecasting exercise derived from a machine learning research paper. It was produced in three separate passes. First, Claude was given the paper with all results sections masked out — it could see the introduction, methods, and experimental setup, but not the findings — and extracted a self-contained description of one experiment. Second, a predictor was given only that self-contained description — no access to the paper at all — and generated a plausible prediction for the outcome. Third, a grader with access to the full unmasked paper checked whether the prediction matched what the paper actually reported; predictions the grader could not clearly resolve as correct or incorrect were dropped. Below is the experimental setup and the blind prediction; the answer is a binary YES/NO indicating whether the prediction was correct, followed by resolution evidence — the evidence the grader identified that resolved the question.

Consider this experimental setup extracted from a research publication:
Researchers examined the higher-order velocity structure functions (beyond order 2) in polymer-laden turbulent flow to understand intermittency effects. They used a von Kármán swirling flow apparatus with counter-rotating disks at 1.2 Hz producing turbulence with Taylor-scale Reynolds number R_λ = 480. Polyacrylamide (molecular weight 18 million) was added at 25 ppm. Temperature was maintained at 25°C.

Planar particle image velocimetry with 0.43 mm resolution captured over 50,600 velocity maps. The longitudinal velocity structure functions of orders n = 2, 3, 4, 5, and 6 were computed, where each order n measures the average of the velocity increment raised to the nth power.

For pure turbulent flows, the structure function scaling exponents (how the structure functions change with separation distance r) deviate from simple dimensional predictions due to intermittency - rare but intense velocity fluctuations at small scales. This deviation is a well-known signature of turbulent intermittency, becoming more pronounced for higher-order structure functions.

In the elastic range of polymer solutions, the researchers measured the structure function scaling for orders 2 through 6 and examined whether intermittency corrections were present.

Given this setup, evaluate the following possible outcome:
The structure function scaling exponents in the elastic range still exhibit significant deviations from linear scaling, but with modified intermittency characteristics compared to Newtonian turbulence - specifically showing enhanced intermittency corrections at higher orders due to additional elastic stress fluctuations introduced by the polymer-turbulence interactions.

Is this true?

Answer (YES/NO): NO